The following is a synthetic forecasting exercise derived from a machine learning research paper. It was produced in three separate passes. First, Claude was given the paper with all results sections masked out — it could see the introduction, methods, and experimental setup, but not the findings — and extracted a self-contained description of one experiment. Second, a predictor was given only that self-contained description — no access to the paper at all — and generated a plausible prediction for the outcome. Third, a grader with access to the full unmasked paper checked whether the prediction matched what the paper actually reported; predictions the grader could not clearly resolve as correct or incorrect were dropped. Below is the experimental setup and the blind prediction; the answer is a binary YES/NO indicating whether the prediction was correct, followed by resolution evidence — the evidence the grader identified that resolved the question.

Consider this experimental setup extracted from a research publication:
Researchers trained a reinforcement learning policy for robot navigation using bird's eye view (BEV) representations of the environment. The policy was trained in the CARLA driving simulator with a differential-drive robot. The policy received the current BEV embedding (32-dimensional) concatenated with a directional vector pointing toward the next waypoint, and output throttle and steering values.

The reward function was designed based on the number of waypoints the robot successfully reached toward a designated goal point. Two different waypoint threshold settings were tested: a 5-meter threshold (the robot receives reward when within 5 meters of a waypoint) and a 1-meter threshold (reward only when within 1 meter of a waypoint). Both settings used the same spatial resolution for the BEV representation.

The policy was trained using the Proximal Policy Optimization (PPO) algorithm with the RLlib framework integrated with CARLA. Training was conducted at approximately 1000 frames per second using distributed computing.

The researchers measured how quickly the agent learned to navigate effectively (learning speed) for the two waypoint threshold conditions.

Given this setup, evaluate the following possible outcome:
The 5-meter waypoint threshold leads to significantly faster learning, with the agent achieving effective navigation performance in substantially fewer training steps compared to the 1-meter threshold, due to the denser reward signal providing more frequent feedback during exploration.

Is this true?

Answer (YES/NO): YES